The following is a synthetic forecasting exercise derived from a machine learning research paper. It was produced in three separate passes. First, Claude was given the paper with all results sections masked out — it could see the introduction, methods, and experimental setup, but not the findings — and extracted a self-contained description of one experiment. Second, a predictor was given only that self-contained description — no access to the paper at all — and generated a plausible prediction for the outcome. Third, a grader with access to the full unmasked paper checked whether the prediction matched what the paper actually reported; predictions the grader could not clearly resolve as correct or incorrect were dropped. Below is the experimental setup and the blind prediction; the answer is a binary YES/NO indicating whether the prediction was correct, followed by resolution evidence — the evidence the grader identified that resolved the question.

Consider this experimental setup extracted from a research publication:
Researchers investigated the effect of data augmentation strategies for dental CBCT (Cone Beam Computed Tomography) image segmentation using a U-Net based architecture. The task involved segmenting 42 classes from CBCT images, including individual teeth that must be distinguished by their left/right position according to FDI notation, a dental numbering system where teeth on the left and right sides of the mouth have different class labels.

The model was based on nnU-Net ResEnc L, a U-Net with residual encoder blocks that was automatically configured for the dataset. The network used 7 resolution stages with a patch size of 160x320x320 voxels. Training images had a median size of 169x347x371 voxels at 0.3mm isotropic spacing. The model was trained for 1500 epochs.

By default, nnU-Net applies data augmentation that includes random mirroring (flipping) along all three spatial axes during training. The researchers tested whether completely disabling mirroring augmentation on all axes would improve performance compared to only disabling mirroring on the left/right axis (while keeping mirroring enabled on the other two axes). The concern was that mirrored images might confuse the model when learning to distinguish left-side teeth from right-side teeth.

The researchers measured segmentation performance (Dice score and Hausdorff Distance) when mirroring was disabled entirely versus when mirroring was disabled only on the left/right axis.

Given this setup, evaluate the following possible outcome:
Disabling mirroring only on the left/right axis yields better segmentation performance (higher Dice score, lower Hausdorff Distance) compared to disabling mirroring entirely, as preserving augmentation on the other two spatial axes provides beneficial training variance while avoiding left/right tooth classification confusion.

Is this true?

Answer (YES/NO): YES